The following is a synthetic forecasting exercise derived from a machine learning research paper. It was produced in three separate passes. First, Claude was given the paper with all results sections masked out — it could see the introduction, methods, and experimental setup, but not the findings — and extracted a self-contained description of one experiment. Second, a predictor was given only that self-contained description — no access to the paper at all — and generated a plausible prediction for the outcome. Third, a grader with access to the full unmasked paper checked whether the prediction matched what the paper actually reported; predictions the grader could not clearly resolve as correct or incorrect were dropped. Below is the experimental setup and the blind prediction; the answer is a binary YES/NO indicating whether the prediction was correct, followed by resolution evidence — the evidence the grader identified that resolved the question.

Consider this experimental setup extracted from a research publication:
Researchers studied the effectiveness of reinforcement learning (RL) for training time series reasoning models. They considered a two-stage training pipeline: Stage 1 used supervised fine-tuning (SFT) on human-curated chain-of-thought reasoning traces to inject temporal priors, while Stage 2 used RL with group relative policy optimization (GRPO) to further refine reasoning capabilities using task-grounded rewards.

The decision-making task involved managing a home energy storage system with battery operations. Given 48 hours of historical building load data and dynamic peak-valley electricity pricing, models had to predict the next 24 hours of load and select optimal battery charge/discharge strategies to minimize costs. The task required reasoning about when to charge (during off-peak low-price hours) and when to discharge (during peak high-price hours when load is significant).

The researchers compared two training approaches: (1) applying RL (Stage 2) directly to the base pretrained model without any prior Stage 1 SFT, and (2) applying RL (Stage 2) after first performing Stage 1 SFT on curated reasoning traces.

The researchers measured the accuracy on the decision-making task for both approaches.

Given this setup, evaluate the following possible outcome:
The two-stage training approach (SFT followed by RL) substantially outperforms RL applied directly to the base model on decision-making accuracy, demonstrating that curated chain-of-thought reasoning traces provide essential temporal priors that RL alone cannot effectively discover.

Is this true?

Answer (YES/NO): YES